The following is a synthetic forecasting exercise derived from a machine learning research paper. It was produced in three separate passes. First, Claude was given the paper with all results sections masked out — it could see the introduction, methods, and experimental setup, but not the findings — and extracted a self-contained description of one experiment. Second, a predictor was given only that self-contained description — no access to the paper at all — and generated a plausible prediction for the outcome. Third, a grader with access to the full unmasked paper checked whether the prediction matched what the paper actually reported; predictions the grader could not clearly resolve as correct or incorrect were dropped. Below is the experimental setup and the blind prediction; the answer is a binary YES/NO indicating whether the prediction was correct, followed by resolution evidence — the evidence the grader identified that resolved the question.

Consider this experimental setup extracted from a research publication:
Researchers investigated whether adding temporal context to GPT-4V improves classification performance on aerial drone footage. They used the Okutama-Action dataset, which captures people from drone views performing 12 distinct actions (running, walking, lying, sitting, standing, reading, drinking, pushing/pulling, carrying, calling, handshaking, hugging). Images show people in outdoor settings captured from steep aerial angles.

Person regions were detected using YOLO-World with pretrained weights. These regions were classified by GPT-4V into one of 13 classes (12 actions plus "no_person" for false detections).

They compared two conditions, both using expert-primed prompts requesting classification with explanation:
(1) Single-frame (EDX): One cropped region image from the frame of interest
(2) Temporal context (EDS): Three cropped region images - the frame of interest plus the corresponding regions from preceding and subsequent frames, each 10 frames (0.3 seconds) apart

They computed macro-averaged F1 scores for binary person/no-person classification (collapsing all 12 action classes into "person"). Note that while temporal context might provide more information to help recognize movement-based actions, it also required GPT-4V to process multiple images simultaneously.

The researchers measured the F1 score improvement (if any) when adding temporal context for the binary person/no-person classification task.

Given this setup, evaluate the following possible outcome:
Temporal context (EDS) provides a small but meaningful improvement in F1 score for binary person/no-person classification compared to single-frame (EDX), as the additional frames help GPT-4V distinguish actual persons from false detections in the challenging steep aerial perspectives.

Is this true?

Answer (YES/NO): NO